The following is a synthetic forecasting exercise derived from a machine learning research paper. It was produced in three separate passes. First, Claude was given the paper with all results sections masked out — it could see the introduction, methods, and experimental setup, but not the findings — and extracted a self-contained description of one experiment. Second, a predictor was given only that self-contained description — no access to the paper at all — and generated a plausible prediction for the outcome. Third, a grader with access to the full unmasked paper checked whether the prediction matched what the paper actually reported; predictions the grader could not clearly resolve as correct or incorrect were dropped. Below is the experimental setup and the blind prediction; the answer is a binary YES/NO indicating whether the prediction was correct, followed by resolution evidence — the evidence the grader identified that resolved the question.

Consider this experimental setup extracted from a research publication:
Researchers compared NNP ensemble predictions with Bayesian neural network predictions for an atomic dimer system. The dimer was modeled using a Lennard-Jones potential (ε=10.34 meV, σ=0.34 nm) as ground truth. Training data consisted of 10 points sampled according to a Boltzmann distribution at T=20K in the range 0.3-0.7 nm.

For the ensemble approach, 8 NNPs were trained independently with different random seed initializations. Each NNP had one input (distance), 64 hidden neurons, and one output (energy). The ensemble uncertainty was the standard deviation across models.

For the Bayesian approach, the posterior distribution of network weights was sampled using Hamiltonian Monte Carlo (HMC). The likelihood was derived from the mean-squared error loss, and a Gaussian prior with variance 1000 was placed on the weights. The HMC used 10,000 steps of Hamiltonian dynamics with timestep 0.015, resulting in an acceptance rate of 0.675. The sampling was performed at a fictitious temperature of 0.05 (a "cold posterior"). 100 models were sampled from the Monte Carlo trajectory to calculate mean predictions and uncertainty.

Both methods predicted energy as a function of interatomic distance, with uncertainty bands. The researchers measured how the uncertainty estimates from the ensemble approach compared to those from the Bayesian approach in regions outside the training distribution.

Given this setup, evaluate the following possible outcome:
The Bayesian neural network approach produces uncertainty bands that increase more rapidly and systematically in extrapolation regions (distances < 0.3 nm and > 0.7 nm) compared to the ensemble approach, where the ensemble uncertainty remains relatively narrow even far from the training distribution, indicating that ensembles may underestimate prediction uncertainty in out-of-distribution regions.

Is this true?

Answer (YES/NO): YES